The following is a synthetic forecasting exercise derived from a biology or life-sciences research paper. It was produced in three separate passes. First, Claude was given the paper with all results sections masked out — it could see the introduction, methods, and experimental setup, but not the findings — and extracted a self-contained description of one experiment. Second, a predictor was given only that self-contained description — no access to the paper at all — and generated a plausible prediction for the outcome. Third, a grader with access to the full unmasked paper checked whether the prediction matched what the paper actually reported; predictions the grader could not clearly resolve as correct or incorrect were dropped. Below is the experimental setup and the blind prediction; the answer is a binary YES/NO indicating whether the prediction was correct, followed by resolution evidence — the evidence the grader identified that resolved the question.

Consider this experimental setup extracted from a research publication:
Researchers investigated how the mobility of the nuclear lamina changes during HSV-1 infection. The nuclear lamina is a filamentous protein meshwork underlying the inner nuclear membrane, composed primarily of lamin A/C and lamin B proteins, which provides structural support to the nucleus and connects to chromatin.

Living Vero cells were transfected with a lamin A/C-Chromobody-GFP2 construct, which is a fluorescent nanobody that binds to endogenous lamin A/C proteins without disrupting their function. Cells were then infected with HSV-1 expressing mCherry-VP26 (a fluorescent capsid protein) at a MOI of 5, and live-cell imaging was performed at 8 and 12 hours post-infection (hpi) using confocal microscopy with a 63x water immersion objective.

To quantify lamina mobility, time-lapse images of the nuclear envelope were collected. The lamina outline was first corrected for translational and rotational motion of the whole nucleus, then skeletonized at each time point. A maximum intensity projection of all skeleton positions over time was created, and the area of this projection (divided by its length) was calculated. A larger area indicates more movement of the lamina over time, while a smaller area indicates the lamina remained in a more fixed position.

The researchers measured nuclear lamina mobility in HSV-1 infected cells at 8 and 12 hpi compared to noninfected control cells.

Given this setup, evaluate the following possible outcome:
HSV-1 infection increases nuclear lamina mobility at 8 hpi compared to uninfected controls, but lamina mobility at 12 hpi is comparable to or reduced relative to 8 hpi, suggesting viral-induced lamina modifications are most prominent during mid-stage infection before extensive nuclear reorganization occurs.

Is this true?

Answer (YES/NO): NO